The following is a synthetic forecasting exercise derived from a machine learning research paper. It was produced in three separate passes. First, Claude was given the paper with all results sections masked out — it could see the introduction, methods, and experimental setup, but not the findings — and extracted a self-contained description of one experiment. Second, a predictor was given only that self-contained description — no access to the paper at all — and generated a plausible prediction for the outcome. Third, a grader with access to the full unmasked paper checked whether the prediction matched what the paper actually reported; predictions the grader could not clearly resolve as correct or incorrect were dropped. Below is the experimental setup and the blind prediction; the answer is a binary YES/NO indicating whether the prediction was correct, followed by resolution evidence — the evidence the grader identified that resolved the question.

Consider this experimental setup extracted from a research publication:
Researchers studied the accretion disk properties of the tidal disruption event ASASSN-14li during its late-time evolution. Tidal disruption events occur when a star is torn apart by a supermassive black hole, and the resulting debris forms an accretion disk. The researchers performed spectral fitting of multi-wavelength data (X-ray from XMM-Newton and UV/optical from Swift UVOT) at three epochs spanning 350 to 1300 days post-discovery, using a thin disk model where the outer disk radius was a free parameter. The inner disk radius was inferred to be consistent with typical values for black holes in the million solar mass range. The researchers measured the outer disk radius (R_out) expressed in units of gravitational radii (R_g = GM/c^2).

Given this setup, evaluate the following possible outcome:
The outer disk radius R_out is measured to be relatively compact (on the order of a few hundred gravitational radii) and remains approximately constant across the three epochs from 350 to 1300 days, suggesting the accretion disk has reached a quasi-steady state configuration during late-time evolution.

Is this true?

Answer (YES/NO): NO